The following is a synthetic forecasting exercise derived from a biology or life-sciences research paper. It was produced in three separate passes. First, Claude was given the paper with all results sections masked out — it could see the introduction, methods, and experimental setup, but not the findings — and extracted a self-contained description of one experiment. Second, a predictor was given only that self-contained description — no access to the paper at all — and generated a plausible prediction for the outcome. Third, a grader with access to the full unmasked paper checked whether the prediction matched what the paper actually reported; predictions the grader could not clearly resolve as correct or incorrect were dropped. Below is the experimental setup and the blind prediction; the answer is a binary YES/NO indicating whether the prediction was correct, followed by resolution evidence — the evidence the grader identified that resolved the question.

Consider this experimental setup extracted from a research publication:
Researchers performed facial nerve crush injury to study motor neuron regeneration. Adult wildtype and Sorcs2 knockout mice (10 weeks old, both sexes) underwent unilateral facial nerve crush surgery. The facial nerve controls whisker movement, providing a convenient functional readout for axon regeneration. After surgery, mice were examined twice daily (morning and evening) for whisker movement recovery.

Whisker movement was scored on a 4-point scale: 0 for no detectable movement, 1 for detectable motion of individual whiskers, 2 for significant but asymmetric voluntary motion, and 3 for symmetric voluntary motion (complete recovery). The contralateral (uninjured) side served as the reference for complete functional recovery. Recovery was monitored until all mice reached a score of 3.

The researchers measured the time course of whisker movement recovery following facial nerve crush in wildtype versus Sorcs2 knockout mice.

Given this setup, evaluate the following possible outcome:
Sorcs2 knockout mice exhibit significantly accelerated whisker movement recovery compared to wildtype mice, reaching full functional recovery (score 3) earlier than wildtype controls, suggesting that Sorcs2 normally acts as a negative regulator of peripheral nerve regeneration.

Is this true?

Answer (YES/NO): NO